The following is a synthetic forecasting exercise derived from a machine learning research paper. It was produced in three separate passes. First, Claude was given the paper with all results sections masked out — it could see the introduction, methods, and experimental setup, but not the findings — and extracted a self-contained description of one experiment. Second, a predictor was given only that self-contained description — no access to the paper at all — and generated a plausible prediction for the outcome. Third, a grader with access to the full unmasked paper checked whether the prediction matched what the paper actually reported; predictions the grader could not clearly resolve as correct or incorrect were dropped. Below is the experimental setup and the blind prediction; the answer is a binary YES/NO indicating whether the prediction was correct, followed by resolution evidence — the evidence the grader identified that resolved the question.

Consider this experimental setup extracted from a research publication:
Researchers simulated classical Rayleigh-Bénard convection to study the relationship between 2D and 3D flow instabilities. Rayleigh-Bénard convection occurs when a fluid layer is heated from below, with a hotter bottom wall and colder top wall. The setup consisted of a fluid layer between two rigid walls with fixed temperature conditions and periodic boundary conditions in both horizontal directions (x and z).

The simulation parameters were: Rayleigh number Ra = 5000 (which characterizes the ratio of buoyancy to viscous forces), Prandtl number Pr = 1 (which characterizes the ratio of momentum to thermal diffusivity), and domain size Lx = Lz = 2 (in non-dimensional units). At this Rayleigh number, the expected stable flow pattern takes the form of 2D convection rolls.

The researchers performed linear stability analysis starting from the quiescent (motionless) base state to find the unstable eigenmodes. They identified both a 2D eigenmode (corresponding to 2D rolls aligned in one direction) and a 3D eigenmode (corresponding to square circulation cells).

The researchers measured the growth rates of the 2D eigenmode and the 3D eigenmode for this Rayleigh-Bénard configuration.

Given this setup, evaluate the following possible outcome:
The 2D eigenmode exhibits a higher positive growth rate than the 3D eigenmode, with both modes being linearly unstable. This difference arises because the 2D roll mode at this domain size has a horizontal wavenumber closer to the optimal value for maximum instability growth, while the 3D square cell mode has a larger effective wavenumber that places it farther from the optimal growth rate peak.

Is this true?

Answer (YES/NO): NO